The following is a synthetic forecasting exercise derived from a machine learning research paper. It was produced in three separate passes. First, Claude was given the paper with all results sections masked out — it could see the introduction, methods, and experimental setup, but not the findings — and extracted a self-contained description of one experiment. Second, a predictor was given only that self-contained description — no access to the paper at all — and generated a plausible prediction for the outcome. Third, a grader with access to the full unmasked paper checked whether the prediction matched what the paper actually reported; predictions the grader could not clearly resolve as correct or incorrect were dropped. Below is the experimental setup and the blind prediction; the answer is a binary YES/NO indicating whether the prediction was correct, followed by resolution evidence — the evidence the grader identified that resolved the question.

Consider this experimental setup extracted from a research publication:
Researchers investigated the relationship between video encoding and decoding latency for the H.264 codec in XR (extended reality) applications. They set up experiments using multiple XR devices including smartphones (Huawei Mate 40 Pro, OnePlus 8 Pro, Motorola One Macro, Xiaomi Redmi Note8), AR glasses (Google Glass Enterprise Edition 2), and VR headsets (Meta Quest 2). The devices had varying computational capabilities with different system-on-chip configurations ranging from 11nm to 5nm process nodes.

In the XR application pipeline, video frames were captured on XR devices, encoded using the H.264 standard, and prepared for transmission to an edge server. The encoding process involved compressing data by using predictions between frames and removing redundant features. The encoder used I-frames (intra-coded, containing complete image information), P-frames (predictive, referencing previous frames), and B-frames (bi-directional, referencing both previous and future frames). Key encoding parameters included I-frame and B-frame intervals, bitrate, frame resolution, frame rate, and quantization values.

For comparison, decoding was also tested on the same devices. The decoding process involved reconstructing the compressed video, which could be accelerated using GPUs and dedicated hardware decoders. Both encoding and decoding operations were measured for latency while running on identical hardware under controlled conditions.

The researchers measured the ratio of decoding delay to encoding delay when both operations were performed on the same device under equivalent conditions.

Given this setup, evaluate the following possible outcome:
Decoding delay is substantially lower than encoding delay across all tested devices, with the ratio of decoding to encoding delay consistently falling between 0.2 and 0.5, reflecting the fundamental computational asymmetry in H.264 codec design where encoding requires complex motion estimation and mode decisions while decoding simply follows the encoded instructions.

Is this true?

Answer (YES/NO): YES